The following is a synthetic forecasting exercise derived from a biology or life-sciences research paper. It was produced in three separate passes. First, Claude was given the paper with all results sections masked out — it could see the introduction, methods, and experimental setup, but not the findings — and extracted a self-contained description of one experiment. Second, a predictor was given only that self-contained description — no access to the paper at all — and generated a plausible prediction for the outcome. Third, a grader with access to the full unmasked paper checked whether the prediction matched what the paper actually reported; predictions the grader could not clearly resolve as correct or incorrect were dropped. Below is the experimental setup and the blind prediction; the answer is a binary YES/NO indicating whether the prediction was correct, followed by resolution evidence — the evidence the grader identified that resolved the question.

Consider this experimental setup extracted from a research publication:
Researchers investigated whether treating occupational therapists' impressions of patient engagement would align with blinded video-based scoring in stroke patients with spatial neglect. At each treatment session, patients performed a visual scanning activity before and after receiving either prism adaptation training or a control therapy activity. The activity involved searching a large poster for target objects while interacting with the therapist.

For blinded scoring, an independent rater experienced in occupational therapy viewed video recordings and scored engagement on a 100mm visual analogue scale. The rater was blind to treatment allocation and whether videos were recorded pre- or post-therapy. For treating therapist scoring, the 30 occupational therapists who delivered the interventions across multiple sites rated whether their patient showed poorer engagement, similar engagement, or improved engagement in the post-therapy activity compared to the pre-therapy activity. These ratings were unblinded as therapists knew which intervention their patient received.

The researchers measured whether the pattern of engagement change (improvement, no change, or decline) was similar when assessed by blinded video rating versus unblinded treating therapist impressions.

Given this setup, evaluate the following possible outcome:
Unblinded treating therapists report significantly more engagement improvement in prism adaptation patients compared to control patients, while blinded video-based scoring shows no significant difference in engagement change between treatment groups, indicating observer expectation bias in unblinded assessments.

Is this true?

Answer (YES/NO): NO